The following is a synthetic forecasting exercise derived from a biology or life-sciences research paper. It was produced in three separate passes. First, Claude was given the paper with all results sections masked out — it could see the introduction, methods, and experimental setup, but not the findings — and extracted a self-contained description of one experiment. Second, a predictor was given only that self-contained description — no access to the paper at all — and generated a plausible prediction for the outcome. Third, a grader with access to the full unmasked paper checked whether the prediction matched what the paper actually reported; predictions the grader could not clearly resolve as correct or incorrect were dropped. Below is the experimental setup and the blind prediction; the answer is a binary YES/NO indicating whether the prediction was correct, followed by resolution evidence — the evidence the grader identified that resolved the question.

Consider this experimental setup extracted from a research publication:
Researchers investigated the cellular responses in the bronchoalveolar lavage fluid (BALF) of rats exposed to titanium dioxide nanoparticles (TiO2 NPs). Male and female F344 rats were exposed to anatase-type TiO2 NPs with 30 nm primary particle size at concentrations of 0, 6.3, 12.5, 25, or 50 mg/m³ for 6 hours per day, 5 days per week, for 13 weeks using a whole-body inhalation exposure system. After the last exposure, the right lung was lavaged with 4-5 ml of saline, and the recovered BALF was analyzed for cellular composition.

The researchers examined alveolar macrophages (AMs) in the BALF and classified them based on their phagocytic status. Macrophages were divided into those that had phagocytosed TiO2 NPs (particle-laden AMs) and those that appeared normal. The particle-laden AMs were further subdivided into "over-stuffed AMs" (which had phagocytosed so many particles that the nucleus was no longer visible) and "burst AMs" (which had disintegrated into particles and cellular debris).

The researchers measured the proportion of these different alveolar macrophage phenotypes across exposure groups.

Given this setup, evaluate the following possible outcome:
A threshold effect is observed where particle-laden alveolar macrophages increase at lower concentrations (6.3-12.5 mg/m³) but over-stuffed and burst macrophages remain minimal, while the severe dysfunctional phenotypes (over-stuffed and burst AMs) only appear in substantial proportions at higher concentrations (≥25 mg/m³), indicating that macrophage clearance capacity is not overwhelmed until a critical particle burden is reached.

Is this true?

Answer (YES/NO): NO